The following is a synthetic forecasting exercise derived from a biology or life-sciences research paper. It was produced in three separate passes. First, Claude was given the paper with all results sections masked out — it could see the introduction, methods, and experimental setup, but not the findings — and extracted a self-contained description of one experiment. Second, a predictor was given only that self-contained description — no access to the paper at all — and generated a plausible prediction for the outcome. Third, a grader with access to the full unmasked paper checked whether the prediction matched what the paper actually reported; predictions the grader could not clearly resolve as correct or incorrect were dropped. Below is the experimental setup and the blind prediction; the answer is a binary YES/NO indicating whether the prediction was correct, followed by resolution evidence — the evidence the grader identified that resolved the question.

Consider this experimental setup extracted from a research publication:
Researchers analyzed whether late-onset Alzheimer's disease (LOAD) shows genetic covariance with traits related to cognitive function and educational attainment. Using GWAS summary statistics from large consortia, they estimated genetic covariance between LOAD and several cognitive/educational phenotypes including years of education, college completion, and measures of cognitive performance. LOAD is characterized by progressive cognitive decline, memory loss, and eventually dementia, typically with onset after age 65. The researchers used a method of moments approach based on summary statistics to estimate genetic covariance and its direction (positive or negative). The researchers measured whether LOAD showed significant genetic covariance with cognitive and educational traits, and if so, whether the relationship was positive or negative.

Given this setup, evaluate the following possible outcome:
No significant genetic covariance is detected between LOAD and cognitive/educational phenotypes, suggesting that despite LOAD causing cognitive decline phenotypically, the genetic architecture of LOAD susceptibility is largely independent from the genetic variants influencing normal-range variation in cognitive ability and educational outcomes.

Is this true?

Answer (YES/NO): NO